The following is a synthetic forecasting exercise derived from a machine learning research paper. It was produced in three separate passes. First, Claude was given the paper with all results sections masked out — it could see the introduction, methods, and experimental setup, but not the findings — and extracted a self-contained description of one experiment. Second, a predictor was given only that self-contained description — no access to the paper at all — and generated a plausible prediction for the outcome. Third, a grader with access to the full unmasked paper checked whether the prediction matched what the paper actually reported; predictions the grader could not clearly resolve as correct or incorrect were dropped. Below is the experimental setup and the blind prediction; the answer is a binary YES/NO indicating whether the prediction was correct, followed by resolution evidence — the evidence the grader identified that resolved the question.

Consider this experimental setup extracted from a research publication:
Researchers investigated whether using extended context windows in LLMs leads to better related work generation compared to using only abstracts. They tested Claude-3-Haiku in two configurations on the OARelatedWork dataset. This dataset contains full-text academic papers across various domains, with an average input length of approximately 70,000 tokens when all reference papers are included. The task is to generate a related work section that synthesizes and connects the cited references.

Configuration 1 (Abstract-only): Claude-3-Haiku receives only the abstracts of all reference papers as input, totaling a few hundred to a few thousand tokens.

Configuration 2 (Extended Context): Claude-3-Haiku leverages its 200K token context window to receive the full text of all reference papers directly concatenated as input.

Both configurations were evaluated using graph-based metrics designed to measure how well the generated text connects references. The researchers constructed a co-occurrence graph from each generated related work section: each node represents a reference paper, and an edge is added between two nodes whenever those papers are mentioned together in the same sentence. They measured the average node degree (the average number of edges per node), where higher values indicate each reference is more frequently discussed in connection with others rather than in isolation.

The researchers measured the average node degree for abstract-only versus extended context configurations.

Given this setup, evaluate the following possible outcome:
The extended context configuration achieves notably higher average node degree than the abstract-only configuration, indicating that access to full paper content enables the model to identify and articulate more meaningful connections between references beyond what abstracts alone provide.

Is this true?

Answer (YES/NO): NO